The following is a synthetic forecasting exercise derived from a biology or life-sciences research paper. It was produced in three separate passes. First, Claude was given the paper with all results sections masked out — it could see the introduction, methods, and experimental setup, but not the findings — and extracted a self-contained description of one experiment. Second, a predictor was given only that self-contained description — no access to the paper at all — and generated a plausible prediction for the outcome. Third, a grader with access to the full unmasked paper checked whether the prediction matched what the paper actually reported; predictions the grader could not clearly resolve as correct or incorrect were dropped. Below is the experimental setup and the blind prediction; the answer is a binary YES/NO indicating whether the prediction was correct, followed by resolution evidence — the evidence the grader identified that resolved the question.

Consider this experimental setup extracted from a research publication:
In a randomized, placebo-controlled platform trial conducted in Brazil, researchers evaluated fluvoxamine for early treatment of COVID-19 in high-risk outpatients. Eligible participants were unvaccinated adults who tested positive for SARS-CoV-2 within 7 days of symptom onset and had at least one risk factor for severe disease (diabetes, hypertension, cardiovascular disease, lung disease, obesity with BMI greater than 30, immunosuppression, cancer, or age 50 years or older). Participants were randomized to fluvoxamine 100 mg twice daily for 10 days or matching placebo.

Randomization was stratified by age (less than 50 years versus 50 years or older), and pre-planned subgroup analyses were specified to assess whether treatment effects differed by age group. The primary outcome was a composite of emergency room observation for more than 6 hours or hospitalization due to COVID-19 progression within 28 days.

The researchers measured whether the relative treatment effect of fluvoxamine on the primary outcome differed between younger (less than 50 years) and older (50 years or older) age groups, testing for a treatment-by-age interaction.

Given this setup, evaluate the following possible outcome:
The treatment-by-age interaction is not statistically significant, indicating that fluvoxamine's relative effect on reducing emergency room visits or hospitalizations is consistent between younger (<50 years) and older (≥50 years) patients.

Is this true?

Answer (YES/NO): YES